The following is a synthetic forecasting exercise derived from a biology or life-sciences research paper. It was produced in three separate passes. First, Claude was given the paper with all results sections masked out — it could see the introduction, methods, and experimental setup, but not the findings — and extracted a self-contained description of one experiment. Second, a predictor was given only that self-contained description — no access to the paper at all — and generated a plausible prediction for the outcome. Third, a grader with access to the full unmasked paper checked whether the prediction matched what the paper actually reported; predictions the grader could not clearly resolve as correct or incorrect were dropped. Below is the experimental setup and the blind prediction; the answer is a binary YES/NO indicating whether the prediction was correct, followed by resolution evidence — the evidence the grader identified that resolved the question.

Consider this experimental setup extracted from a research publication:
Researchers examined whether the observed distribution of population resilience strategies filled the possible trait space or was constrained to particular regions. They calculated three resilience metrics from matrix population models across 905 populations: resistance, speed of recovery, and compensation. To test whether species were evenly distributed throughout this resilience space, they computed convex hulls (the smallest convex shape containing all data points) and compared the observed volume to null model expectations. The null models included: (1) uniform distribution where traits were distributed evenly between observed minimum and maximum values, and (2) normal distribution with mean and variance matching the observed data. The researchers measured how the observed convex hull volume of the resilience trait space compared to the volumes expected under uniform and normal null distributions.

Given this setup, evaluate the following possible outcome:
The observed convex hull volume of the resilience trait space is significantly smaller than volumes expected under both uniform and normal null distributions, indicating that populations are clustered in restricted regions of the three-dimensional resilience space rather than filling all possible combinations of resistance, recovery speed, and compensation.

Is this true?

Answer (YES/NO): NO